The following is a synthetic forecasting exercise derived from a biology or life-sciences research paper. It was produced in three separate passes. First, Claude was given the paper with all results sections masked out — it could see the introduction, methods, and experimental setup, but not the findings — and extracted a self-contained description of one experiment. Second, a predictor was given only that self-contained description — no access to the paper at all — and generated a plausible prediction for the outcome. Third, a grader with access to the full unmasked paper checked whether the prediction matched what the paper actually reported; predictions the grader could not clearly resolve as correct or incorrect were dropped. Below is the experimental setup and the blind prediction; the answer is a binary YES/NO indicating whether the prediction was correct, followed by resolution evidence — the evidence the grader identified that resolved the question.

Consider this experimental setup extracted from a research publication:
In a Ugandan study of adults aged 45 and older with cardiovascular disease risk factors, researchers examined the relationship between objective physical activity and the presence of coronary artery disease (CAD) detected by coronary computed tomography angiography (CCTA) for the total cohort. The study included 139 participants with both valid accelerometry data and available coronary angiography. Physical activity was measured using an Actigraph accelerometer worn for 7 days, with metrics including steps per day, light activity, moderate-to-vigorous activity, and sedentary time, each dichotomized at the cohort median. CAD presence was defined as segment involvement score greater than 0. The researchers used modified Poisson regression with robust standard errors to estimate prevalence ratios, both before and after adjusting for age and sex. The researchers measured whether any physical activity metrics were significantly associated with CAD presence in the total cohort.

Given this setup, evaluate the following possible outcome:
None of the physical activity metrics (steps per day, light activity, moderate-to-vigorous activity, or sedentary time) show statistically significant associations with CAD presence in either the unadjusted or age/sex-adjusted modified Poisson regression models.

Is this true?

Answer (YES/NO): YES